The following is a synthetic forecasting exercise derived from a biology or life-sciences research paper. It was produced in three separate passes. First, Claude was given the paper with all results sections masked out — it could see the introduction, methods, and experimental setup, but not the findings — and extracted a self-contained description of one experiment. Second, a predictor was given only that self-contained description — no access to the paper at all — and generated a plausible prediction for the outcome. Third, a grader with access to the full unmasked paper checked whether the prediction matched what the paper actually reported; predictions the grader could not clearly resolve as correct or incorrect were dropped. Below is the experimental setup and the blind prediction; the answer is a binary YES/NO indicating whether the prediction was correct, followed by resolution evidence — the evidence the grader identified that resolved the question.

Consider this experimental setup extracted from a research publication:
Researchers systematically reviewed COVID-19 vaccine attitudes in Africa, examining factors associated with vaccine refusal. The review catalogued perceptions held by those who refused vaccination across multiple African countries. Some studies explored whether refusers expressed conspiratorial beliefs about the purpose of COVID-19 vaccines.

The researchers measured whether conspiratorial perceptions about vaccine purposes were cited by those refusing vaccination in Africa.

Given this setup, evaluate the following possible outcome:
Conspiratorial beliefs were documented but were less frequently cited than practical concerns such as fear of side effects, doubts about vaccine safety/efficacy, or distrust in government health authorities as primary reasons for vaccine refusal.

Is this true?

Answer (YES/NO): YES